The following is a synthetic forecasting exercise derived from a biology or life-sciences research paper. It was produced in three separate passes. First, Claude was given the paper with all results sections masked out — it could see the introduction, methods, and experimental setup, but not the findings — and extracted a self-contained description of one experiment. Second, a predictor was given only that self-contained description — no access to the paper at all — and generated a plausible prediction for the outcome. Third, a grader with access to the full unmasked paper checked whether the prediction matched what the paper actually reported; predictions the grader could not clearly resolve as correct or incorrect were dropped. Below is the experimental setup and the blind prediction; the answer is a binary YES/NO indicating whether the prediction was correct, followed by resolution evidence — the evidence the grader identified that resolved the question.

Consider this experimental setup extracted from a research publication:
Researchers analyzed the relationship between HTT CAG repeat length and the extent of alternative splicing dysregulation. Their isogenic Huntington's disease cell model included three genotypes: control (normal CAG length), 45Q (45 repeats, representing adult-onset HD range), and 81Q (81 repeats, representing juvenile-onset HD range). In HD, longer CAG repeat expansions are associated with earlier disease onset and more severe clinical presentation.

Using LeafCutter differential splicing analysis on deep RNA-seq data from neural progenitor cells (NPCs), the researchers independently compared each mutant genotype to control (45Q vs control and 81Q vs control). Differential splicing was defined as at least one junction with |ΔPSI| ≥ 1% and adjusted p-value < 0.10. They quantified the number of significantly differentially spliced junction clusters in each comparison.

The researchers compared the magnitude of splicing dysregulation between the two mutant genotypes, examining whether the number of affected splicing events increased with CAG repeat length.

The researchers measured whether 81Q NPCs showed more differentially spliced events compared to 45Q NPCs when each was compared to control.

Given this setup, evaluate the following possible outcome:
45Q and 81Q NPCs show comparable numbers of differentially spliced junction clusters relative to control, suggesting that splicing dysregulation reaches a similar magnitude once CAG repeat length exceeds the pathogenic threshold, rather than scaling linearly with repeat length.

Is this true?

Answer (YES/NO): NO